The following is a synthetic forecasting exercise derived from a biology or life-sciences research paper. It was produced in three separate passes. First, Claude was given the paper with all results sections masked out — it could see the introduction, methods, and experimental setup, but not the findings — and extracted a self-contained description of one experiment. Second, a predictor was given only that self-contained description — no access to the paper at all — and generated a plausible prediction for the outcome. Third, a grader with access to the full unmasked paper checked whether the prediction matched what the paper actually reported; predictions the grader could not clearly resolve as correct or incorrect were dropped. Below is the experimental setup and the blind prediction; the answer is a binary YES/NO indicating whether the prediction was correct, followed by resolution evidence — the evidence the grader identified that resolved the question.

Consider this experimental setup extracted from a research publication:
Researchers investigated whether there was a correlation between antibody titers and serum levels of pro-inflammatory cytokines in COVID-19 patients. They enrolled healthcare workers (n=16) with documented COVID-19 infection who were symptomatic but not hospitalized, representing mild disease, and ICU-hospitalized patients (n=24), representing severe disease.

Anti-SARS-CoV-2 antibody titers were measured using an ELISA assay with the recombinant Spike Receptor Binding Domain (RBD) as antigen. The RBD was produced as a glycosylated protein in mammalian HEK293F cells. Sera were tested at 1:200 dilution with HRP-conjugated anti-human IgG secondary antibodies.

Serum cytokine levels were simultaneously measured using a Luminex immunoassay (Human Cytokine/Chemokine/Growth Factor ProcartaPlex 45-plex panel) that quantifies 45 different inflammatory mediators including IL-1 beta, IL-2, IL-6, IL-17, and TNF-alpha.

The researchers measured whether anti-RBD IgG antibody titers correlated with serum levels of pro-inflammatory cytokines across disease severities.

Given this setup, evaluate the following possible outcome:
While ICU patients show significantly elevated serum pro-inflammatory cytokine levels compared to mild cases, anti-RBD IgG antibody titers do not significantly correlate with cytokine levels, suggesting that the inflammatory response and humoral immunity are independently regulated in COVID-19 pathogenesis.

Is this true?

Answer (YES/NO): NO